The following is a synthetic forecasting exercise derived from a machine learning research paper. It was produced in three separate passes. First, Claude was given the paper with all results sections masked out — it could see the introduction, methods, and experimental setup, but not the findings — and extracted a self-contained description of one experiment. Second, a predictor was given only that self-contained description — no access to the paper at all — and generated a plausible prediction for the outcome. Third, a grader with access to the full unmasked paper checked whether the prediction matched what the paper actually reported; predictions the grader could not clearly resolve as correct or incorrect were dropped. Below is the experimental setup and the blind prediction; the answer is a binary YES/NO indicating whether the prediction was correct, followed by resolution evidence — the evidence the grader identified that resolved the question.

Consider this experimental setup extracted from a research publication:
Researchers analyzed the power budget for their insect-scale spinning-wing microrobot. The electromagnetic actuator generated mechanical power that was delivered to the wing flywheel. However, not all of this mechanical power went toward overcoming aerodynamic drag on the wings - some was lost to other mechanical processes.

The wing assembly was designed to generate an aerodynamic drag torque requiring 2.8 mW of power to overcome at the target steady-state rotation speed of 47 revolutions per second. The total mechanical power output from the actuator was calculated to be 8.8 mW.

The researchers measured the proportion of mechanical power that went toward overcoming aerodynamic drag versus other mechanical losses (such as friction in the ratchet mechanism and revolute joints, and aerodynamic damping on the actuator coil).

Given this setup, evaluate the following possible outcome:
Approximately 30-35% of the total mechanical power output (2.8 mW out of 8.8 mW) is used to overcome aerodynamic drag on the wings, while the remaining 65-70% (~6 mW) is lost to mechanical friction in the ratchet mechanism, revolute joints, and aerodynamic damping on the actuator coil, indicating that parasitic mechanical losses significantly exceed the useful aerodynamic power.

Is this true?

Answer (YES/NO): YES